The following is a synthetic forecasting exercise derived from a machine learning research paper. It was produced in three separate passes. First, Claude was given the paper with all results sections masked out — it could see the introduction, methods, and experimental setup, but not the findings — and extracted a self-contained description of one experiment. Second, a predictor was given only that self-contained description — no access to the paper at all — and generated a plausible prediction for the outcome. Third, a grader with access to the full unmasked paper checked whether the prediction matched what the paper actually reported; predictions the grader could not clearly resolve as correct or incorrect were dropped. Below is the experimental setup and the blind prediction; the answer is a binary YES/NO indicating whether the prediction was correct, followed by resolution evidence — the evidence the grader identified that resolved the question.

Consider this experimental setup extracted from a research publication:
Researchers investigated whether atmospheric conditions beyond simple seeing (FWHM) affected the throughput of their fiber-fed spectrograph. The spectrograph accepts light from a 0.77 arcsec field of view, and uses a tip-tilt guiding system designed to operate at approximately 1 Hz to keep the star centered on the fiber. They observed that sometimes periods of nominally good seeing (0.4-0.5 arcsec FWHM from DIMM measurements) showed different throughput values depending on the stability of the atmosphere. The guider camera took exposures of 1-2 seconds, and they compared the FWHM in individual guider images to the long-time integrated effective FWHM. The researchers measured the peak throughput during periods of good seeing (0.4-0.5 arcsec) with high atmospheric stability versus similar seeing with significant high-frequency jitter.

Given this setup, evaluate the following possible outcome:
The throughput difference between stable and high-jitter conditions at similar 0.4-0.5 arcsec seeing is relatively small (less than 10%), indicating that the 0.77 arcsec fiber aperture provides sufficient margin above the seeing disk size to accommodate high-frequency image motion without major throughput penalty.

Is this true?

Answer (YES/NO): NO